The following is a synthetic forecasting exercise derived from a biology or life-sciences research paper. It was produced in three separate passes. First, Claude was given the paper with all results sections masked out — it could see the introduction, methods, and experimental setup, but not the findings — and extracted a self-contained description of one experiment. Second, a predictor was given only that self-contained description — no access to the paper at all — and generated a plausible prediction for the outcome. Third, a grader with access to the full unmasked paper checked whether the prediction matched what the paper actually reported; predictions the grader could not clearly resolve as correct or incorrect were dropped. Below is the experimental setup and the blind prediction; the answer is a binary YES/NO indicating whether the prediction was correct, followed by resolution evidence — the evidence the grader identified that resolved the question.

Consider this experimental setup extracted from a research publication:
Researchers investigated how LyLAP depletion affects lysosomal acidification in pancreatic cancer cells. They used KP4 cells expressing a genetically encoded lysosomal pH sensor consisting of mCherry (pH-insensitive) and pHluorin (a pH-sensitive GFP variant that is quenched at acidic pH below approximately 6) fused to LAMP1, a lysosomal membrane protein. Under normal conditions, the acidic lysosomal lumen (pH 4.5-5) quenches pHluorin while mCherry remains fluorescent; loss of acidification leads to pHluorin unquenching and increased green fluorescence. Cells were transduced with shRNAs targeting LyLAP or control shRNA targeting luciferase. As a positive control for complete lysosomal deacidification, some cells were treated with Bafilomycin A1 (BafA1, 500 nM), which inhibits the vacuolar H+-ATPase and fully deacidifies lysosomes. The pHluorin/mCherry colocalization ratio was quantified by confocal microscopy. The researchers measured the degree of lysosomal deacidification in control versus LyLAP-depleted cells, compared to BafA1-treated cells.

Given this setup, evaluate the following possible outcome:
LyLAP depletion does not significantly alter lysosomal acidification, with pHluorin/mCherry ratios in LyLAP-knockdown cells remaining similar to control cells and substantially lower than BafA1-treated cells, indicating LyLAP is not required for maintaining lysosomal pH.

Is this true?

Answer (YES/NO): NO